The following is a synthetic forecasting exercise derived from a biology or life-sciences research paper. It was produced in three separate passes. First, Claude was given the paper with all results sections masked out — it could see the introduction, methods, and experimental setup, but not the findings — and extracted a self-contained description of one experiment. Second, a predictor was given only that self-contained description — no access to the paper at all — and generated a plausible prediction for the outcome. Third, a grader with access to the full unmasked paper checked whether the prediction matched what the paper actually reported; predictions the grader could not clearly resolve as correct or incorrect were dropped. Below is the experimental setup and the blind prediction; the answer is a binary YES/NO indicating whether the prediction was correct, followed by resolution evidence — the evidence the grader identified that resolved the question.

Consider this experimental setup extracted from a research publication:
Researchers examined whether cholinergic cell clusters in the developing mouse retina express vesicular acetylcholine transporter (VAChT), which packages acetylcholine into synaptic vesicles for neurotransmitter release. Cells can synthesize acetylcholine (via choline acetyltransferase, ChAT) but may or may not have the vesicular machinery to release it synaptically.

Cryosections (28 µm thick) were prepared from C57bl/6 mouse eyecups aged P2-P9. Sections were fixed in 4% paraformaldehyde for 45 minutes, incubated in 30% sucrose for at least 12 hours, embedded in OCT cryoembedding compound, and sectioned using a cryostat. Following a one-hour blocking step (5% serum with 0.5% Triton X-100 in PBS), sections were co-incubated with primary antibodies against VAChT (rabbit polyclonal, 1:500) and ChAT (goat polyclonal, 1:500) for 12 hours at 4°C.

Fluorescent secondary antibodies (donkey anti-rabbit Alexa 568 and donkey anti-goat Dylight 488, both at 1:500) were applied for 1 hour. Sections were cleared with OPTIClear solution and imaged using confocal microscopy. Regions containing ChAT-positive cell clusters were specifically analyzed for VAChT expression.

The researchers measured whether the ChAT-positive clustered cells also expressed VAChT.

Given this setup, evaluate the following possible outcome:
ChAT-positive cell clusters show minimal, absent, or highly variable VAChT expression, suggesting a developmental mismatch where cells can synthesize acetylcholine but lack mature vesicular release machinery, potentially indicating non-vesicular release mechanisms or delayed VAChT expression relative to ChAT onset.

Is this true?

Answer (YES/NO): NO